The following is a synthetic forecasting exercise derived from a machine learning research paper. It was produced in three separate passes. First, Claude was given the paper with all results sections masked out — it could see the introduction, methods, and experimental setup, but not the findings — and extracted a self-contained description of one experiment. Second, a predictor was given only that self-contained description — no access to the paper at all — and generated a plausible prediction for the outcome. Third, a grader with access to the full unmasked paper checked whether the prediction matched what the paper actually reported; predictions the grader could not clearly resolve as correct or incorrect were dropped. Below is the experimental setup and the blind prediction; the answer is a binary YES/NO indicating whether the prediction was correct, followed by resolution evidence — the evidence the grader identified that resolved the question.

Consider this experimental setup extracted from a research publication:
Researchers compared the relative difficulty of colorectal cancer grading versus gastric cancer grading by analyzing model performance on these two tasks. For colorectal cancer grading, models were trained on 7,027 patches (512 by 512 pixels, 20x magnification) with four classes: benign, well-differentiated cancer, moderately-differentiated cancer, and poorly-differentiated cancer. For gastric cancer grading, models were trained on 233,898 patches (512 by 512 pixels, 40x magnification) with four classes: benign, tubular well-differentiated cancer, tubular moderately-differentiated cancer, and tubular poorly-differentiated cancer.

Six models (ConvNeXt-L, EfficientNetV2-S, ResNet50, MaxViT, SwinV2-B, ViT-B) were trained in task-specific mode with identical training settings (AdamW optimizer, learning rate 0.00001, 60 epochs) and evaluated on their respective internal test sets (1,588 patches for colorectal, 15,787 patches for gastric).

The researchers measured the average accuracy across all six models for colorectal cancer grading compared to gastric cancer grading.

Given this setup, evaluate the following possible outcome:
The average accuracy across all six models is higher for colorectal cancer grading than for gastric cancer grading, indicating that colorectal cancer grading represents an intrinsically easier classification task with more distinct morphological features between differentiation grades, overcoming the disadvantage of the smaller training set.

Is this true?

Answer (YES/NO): YES